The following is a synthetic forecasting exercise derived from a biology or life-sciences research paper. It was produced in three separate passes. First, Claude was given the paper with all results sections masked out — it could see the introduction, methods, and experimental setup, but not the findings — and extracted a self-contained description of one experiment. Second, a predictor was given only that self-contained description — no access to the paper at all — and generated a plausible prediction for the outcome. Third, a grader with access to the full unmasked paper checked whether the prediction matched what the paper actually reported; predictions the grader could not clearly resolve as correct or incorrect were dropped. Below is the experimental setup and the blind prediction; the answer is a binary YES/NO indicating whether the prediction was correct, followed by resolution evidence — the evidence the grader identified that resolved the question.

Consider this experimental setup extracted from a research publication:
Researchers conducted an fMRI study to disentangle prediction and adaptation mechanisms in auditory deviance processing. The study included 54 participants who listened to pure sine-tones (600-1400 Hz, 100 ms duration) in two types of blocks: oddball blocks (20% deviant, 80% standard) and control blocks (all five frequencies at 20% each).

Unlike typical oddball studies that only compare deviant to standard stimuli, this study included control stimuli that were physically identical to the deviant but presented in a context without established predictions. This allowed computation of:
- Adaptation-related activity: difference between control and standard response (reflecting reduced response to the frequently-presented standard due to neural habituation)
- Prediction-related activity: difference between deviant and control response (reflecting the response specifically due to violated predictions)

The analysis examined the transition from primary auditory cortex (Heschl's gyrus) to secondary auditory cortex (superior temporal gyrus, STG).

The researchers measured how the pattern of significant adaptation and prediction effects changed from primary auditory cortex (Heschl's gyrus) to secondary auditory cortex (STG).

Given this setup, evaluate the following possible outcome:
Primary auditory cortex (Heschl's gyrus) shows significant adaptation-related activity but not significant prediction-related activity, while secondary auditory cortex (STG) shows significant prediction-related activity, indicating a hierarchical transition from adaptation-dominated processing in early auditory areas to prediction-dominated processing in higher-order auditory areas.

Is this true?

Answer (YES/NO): NO